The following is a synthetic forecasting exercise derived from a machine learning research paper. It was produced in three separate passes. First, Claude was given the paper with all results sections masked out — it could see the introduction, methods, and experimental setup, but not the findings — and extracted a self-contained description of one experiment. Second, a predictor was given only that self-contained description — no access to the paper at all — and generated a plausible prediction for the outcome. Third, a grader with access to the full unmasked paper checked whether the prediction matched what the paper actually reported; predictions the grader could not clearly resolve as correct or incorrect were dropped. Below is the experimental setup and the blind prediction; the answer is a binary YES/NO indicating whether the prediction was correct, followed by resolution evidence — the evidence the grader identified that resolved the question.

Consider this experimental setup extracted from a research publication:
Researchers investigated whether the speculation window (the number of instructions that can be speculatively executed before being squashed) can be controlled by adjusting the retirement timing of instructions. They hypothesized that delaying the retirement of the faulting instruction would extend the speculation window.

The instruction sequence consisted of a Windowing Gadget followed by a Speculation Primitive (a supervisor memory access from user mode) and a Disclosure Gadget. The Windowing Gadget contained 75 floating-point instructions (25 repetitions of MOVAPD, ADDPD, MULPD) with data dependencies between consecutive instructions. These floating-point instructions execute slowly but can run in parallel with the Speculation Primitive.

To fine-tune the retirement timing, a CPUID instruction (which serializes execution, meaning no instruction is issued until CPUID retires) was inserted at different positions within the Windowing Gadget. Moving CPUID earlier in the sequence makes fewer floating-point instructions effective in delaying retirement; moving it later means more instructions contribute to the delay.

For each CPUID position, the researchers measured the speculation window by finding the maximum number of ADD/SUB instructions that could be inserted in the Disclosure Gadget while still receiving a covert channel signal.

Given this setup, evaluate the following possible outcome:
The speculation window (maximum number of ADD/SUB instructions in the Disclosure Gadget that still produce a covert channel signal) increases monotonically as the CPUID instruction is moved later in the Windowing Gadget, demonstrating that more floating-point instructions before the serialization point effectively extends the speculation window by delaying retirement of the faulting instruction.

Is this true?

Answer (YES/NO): YES